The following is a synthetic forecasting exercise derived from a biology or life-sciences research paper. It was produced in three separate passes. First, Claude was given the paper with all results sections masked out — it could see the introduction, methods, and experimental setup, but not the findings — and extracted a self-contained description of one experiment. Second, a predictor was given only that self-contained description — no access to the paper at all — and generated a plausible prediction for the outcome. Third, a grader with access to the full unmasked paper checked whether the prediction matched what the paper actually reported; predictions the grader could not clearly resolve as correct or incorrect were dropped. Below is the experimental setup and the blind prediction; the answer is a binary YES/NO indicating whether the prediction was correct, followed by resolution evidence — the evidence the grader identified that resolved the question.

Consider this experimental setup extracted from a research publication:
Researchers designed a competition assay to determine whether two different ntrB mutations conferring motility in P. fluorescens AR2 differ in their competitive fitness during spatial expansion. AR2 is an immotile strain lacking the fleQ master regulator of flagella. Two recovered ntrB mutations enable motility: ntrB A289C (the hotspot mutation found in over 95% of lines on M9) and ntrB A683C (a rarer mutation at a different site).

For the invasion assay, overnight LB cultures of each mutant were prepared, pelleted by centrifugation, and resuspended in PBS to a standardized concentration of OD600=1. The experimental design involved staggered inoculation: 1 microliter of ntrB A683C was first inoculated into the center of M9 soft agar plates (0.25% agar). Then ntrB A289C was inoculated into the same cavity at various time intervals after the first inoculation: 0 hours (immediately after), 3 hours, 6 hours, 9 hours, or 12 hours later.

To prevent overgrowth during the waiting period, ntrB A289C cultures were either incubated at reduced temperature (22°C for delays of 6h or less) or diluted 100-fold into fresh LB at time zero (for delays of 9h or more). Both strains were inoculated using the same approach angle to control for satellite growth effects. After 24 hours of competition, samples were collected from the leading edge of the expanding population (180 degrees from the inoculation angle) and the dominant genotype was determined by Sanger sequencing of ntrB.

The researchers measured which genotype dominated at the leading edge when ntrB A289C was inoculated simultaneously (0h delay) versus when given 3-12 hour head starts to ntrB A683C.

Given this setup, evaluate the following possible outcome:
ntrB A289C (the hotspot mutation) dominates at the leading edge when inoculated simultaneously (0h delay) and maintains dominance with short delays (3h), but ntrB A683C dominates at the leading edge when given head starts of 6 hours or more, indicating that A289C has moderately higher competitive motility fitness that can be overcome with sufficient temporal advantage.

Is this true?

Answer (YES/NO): NO